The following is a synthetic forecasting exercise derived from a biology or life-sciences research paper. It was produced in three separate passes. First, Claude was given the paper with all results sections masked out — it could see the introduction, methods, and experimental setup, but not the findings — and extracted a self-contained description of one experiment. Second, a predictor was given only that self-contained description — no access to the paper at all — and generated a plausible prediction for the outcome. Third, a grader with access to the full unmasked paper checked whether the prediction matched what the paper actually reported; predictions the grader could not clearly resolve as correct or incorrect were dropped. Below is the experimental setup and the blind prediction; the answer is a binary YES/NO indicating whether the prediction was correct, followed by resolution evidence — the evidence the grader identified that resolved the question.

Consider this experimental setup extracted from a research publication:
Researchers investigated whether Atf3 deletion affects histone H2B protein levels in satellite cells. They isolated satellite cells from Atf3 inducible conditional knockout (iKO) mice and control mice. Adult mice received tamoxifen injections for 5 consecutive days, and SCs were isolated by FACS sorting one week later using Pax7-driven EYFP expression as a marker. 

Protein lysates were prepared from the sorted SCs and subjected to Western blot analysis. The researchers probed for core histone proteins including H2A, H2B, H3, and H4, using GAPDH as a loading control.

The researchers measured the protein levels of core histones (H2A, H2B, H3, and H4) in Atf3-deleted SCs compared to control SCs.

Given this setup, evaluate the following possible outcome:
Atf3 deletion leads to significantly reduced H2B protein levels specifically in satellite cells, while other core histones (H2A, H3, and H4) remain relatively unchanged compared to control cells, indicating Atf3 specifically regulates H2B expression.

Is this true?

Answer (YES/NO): YES